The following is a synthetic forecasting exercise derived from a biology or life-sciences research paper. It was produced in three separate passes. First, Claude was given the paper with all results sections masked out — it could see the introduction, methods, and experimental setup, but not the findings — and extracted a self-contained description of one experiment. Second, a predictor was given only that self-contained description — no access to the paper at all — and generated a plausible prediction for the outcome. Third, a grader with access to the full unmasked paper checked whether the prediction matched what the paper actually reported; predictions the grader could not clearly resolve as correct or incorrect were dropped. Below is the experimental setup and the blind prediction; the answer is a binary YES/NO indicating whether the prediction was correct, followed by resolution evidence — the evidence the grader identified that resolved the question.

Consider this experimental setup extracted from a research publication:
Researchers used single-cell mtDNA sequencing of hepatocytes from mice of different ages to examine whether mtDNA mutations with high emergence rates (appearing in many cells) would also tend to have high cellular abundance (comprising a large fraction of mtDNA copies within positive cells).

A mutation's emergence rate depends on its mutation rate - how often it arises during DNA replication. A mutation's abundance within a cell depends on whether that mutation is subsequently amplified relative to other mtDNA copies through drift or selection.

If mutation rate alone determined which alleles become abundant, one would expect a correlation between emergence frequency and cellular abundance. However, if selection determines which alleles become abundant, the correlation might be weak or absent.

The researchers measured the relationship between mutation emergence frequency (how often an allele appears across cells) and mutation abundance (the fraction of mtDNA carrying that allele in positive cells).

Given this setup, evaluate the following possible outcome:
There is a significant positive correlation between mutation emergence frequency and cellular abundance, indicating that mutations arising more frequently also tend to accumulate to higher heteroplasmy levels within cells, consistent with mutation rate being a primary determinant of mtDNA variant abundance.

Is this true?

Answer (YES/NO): NO